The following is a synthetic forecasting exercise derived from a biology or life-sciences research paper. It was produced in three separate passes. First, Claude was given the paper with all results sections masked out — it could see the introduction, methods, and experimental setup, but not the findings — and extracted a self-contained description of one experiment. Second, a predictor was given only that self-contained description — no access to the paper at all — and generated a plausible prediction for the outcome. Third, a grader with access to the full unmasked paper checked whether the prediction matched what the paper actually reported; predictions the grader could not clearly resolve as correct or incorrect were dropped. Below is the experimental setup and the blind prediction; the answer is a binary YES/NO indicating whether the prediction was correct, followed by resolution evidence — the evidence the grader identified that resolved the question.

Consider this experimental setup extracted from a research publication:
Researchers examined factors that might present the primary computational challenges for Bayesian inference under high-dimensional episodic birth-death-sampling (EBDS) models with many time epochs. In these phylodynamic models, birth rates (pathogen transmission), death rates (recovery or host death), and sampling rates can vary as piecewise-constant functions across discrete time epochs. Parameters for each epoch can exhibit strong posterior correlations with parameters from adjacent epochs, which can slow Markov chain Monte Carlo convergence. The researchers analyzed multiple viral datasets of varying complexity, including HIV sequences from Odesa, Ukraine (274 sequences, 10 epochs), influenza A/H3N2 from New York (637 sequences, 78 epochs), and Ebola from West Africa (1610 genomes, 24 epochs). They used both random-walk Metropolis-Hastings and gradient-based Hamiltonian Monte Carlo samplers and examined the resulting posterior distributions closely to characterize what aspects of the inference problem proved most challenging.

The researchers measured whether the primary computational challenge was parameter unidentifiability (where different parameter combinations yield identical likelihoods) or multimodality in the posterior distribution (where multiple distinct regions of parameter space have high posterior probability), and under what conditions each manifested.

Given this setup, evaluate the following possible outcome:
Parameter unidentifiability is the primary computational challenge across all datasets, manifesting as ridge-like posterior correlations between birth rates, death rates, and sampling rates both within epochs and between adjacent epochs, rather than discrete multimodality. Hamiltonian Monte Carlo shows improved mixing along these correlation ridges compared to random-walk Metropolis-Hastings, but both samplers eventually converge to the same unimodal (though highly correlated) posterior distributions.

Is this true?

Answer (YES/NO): NO